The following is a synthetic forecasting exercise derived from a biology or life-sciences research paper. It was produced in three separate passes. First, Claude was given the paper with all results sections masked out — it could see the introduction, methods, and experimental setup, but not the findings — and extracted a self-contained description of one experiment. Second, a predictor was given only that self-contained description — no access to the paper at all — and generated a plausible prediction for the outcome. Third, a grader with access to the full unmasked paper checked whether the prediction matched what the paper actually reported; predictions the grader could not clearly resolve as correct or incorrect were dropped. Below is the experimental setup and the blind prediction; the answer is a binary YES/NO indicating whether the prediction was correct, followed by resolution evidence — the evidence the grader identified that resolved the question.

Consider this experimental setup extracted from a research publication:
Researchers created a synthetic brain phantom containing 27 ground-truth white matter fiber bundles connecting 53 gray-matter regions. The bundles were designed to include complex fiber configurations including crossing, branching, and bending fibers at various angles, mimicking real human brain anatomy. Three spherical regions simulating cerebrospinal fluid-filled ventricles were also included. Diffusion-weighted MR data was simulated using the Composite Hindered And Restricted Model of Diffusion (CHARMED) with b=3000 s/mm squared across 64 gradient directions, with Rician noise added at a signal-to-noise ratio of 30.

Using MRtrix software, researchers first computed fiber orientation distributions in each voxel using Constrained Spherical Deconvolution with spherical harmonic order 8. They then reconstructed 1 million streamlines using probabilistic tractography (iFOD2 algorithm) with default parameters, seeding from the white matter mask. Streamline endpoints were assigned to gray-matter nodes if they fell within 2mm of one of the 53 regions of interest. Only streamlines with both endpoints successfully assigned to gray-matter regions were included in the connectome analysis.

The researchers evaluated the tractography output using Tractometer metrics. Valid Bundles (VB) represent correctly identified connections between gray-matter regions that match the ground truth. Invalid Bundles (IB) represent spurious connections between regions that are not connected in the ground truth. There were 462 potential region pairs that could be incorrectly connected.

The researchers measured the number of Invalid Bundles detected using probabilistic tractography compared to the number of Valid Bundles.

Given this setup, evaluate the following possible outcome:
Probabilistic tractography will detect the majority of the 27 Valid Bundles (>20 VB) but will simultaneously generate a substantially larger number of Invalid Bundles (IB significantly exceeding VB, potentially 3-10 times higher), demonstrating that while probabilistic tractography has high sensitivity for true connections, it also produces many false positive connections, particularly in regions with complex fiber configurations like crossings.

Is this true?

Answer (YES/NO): YES